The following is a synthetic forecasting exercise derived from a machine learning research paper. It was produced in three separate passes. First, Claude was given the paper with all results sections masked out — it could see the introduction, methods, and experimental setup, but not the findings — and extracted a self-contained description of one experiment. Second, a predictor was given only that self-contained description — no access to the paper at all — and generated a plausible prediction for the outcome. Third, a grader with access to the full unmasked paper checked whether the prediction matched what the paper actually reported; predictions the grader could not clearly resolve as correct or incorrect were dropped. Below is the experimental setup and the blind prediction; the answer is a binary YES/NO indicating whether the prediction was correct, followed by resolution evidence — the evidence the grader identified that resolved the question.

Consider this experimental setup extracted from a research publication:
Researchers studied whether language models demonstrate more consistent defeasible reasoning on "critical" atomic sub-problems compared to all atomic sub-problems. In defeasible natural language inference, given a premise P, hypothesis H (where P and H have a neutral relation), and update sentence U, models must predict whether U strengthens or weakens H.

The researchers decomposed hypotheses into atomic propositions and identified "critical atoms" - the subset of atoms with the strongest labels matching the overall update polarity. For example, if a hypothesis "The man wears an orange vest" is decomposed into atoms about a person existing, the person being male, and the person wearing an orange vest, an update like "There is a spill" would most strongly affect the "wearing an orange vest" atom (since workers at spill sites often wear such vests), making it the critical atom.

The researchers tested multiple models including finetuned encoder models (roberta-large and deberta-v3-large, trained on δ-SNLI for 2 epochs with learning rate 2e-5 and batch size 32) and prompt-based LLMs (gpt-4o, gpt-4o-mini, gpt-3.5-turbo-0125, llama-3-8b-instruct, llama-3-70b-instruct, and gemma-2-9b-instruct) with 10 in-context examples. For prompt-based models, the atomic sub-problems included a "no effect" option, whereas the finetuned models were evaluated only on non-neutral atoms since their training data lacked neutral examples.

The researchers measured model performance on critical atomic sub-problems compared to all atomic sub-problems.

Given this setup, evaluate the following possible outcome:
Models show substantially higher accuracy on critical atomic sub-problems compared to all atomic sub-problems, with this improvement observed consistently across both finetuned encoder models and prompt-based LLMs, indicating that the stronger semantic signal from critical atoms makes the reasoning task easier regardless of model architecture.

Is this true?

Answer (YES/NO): YES